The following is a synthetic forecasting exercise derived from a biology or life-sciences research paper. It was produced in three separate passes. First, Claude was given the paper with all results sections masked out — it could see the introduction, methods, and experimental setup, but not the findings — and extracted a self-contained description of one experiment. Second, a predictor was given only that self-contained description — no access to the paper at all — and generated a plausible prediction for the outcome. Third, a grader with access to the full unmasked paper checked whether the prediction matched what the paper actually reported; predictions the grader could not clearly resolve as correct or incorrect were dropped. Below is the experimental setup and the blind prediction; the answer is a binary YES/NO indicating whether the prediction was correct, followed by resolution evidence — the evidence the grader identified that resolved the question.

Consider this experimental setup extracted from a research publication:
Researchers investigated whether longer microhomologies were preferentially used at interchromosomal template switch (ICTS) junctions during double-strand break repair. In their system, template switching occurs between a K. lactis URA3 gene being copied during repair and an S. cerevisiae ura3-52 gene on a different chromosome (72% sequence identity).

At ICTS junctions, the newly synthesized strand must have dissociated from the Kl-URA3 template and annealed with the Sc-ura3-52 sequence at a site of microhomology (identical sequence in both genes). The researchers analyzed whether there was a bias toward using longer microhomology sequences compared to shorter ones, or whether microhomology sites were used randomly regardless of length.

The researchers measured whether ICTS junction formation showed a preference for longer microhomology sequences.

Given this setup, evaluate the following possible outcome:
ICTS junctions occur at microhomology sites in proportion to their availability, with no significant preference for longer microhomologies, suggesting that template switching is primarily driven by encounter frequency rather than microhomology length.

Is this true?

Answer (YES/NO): NO